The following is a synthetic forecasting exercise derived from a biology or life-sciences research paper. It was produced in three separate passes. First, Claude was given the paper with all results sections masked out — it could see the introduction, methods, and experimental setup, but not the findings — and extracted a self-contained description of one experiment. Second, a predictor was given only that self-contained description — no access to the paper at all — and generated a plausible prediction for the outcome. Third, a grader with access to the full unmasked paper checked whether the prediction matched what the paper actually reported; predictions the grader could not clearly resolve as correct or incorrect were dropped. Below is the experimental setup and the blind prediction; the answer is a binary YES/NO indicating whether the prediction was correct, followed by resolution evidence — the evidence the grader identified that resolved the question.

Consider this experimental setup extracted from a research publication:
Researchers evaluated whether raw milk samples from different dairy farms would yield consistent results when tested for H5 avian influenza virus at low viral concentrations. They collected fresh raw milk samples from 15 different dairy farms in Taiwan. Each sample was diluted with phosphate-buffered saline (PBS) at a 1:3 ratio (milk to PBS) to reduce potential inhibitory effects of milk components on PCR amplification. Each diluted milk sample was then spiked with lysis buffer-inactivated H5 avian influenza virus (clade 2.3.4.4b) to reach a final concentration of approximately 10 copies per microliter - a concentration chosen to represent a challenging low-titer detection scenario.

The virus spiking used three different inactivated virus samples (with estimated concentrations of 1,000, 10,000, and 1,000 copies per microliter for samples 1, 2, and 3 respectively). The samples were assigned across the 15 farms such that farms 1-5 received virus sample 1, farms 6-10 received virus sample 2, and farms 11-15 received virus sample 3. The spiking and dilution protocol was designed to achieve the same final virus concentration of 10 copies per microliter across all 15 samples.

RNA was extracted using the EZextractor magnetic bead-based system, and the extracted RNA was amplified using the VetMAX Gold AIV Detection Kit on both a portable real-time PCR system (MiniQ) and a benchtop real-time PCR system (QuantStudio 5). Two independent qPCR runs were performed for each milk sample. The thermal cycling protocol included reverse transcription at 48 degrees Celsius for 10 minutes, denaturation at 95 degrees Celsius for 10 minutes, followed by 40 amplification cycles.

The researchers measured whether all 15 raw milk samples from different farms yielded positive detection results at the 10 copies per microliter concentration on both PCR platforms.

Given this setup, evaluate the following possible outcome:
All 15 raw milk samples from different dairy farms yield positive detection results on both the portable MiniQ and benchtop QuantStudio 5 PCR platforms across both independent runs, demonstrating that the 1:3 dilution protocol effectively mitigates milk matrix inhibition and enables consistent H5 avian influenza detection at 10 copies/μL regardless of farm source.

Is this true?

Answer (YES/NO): YES